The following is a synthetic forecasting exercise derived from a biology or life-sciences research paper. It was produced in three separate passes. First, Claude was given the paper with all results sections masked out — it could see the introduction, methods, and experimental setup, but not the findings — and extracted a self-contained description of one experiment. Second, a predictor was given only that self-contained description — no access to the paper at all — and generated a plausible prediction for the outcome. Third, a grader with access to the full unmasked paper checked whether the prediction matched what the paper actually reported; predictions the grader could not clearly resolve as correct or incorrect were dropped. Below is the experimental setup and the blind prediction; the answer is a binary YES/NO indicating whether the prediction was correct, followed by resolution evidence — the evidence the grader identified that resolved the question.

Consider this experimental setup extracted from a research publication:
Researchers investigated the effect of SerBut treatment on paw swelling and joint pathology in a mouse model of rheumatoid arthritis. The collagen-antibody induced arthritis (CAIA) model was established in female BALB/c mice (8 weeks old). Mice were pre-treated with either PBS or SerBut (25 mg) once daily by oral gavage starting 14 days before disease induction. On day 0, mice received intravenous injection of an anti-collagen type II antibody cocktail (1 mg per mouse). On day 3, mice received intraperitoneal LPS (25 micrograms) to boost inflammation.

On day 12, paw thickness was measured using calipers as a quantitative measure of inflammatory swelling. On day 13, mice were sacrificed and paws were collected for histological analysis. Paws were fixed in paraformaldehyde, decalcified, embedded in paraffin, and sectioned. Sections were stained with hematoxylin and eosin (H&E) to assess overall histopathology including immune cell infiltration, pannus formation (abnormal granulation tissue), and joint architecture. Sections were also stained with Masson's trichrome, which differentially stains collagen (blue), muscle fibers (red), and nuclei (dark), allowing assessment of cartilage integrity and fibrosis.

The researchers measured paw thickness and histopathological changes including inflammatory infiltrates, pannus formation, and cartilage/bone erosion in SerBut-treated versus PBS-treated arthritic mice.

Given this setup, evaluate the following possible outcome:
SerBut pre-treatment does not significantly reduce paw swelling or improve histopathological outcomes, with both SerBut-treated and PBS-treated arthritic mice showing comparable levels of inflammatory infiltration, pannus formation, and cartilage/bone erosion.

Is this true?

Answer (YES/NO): NO